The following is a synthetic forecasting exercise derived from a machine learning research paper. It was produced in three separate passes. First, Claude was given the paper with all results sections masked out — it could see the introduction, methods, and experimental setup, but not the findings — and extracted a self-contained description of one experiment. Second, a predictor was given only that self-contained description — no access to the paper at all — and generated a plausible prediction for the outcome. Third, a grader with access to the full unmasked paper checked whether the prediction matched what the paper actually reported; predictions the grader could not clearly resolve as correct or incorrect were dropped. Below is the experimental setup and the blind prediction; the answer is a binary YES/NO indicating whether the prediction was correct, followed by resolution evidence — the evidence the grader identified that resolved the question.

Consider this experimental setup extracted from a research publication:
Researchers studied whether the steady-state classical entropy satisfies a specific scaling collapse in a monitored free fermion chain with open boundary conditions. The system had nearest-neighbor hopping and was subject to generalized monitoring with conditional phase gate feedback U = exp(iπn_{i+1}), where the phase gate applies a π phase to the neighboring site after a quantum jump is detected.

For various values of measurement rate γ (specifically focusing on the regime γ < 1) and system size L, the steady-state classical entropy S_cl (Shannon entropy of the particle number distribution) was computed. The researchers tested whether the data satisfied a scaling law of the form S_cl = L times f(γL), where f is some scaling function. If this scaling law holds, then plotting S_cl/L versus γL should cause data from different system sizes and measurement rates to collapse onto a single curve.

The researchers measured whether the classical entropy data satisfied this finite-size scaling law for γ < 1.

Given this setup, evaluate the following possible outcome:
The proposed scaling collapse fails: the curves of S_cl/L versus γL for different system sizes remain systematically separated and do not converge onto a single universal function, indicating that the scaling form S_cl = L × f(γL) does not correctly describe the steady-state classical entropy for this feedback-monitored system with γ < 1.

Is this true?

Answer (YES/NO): NO